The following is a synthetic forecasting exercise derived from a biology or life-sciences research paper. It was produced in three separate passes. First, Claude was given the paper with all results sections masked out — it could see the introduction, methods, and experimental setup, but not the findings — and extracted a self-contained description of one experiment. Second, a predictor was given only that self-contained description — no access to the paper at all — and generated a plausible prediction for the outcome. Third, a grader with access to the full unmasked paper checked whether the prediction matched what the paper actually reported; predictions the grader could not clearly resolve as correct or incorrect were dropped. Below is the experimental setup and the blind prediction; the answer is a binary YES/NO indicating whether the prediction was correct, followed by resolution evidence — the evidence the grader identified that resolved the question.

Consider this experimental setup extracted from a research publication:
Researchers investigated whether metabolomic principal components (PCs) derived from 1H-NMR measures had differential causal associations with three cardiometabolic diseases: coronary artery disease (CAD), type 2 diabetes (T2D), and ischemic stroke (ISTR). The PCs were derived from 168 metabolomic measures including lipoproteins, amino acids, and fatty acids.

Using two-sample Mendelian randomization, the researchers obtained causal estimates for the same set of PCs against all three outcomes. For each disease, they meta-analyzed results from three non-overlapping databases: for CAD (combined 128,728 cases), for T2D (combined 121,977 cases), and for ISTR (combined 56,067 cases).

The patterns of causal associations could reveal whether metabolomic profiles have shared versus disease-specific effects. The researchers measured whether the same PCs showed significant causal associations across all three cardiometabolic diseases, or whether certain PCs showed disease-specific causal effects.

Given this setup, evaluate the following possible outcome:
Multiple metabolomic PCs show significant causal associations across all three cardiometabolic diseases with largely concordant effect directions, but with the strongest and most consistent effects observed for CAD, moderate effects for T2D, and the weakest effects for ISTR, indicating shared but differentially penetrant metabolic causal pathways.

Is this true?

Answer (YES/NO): NO